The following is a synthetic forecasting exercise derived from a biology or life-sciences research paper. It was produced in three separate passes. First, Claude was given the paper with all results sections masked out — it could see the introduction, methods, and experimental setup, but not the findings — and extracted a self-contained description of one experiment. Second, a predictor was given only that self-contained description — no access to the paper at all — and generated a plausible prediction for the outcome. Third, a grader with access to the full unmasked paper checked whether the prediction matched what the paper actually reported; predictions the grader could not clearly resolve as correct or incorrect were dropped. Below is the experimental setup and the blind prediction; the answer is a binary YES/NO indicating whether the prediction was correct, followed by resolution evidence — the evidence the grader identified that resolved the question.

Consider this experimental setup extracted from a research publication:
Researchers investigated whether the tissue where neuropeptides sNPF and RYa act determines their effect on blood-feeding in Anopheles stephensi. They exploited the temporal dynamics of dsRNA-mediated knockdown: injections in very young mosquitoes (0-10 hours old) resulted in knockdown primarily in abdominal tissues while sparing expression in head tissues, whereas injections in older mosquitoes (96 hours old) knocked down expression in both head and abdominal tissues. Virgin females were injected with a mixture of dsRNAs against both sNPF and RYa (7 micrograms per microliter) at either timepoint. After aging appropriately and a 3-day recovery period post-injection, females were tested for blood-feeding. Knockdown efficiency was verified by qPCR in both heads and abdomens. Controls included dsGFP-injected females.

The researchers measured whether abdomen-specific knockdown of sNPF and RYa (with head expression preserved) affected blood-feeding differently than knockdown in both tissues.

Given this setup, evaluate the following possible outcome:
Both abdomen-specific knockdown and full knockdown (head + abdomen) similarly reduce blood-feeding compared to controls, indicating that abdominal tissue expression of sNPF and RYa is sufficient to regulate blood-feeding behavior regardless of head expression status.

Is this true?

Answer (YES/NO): NO